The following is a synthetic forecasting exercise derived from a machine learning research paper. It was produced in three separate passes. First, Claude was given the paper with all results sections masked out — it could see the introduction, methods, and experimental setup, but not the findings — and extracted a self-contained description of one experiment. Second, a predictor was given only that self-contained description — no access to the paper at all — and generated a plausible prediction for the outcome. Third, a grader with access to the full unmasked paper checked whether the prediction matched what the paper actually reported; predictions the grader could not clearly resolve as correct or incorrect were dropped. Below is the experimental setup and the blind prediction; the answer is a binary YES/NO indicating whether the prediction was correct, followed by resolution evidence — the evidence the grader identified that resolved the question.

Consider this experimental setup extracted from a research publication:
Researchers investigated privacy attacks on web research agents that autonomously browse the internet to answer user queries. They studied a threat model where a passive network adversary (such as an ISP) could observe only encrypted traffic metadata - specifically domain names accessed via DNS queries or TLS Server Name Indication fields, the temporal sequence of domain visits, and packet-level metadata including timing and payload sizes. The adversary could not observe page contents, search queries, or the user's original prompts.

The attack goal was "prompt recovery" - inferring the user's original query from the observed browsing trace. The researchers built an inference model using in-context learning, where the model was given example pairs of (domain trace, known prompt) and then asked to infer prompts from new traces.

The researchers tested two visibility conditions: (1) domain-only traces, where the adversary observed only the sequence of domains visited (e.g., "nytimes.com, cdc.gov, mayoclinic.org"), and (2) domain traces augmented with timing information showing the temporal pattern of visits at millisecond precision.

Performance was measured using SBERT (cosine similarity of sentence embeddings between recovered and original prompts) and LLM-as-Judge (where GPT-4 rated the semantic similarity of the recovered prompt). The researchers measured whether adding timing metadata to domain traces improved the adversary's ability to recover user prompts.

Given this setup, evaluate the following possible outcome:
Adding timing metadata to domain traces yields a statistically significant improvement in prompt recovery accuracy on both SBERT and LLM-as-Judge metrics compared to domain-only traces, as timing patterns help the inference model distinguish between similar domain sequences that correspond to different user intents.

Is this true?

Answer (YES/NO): NO